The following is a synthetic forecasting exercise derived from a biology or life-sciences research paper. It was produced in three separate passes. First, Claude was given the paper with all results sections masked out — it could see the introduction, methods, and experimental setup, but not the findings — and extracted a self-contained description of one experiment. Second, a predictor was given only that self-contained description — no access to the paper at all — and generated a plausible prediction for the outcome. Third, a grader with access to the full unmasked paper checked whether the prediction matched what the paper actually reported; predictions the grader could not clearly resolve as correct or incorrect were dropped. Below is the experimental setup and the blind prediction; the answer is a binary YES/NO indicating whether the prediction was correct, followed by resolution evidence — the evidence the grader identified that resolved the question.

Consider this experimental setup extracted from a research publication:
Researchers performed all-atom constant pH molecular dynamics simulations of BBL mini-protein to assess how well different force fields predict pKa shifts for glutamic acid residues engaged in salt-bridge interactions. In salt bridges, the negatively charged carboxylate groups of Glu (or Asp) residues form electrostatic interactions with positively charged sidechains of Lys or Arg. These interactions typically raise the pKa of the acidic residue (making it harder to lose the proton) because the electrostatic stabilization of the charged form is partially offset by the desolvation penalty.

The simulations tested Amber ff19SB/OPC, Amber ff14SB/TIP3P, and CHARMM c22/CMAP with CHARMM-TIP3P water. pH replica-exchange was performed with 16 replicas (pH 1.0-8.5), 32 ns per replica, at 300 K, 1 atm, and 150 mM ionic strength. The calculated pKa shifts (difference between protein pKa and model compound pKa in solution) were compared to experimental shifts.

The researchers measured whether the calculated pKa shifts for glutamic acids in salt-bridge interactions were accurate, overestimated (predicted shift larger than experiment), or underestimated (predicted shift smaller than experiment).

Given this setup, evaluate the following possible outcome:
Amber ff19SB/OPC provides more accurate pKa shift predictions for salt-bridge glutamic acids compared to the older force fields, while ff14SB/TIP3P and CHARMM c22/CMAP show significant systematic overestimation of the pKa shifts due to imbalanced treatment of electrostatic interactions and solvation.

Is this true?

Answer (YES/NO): NO